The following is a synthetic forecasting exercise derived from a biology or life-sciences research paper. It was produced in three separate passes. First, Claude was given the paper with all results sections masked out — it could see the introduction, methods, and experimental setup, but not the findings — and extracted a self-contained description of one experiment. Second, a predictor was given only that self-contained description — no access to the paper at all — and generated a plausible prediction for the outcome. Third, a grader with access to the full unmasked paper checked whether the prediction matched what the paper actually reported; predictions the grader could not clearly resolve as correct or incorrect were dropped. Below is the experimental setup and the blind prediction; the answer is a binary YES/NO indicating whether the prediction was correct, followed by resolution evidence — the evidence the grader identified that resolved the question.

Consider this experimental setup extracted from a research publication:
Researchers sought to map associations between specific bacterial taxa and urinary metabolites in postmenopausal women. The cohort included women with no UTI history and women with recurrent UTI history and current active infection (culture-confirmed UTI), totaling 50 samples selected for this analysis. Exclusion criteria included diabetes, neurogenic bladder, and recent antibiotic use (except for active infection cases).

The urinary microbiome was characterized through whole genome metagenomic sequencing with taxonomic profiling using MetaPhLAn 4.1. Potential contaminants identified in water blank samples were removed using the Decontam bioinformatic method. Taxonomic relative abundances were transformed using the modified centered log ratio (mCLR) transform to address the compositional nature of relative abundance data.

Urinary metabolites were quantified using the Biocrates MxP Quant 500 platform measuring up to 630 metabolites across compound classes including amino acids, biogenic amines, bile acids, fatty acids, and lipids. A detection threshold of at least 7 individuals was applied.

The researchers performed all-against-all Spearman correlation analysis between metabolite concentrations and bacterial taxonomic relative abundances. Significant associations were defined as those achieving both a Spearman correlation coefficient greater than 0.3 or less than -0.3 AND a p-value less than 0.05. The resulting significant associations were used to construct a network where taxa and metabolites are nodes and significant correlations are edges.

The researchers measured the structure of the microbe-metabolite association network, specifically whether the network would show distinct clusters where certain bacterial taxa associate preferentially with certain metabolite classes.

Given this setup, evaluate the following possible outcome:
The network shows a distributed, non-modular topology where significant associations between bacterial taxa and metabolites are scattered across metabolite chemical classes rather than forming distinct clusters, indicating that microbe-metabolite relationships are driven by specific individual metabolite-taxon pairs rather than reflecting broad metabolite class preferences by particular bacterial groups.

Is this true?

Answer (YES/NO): NO